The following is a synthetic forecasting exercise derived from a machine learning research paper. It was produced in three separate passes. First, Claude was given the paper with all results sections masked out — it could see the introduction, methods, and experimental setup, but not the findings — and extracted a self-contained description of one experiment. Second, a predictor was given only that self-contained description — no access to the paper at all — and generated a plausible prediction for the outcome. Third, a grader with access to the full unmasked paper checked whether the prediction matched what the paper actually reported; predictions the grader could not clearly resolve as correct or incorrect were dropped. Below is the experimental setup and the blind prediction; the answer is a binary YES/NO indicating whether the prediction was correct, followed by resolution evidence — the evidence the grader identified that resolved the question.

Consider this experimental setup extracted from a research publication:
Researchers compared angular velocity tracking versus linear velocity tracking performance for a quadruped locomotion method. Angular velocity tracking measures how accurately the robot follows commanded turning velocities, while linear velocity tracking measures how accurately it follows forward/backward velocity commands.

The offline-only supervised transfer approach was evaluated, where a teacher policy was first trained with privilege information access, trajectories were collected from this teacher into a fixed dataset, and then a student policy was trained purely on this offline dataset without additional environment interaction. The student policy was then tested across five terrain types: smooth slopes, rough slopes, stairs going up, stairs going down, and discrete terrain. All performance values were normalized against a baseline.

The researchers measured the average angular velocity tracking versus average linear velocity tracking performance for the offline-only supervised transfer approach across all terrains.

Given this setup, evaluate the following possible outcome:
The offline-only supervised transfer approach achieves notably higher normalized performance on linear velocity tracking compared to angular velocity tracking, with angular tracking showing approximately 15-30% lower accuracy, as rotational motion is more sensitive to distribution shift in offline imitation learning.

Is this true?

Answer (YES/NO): NO